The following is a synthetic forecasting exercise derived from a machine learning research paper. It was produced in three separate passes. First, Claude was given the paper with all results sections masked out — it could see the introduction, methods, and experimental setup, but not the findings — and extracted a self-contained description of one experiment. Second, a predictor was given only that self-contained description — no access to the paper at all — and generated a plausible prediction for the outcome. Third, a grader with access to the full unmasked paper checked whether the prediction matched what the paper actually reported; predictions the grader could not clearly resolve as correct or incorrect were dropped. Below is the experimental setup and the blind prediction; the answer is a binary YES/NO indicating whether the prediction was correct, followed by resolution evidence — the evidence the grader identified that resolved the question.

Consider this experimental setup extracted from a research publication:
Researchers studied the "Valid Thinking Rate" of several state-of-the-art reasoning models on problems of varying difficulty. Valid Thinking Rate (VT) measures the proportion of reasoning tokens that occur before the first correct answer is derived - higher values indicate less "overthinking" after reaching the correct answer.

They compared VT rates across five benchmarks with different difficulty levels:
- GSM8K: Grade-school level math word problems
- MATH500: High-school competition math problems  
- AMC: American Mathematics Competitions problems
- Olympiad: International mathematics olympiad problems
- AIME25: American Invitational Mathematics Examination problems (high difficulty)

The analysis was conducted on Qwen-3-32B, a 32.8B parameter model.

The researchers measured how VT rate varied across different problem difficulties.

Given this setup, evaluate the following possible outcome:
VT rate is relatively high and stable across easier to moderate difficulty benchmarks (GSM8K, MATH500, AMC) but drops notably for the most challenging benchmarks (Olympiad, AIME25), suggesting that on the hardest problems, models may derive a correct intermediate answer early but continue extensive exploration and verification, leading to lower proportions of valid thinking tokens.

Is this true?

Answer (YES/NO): NO